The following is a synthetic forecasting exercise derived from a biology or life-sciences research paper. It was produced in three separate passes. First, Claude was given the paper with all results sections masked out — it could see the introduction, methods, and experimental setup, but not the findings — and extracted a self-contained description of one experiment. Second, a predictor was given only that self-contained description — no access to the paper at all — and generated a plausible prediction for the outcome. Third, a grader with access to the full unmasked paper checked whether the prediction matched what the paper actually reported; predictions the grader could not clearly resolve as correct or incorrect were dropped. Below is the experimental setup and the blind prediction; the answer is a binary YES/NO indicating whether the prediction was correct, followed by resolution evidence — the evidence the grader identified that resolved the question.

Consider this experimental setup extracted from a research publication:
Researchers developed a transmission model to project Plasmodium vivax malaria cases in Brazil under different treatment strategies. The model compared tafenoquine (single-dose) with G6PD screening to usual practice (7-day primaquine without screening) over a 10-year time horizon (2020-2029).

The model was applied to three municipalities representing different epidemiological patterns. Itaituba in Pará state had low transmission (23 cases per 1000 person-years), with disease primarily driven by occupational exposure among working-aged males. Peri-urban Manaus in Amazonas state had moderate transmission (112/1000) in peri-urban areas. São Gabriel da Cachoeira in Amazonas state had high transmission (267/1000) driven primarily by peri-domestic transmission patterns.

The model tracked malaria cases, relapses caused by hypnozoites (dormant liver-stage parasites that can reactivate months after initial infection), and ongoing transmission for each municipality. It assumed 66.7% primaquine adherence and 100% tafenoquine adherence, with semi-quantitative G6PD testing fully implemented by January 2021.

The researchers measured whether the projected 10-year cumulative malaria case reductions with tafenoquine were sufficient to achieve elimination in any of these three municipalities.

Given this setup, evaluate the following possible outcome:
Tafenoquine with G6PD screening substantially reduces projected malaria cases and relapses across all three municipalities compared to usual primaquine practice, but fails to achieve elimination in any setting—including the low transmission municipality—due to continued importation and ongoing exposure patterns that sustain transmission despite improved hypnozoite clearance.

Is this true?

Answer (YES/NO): NO